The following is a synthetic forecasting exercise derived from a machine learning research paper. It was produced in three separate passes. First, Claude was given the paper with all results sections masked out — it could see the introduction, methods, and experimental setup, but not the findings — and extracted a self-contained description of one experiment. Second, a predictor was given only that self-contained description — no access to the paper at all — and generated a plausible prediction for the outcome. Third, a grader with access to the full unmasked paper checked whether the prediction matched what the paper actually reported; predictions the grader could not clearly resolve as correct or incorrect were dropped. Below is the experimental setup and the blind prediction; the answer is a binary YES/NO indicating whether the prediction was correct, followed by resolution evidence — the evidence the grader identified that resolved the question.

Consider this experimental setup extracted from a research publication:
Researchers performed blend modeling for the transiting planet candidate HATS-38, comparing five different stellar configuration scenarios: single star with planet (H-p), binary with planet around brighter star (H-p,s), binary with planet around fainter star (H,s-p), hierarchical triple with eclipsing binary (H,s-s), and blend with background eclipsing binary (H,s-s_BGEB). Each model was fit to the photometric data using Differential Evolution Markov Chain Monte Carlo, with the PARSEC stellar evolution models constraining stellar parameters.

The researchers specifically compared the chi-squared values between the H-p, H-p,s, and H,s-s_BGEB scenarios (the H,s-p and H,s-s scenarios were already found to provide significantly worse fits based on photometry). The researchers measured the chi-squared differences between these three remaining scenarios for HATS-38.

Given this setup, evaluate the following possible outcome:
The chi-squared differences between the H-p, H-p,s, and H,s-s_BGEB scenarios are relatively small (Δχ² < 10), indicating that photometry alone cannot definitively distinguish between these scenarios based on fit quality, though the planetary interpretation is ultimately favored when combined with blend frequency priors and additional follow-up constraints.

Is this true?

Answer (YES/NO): YES